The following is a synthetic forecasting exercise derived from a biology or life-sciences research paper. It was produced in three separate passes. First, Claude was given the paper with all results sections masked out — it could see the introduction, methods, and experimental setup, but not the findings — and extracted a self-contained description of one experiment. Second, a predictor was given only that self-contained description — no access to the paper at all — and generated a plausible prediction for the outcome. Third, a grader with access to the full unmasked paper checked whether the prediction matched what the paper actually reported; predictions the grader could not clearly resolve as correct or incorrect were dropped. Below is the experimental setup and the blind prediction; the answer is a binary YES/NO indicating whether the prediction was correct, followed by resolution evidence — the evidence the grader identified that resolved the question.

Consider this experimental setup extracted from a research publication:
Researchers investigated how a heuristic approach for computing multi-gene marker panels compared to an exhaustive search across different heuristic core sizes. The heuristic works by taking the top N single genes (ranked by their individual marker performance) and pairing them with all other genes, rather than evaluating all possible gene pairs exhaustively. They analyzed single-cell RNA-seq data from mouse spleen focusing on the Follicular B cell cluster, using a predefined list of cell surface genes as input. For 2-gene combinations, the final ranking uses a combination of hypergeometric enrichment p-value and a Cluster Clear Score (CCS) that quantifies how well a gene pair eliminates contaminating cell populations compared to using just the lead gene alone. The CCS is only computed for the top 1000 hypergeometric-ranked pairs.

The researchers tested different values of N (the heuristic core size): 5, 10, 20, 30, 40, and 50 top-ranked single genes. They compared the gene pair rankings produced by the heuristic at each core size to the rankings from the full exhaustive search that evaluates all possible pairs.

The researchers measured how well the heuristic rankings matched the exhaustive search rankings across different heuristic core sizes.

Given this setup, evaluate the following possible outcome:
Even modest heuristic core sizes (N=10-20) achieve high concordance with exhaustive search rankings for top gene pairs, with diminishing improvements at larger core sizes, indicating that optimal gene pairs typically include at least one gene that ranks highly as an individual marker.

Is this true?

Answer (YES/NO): NO